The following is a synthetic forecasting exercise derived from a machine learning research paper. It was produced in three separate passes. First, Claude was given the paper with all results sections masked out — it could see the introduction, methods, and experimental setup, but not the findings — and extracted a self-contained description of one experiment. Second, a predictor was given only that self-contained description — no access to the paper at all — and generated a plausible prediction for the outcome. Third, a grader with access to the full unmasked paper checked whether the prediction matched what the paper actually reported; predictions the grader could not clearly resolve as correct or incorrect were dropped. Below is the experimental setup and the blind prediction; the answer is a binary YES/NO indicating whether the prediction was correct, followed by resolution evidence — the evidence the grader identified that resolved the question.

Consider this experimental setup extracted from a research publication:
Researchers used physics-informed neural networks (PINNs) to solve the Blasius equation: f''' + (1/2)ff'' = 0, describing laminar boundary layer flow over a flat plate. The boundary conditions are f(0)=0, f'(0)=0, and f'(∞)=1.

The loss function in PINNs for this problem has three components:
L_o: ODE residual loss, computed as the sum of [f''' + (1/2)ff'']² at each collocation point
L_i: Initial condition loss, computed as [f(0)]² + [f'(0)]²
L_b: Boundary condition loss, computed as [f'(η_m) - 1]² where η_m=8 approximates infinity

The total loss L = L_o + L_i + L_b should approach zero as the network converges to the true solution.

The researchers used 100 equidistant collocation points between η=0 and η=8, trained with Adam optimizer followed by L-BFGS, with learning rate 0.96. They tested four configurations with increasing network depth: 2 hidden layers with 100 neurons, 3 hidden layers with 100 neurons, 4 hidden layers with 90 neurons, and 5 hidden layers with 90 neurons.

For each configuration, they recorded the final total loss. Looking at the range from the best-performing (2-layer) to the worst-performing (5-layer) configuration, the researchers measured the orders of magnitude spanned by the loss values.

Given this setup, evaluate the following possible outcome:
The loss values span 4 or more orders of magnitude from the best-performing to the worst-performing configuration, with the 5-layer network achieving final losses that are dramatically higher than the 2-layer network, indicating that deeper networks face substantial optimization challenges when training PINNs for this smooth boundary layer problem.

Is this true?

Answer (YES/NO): NO